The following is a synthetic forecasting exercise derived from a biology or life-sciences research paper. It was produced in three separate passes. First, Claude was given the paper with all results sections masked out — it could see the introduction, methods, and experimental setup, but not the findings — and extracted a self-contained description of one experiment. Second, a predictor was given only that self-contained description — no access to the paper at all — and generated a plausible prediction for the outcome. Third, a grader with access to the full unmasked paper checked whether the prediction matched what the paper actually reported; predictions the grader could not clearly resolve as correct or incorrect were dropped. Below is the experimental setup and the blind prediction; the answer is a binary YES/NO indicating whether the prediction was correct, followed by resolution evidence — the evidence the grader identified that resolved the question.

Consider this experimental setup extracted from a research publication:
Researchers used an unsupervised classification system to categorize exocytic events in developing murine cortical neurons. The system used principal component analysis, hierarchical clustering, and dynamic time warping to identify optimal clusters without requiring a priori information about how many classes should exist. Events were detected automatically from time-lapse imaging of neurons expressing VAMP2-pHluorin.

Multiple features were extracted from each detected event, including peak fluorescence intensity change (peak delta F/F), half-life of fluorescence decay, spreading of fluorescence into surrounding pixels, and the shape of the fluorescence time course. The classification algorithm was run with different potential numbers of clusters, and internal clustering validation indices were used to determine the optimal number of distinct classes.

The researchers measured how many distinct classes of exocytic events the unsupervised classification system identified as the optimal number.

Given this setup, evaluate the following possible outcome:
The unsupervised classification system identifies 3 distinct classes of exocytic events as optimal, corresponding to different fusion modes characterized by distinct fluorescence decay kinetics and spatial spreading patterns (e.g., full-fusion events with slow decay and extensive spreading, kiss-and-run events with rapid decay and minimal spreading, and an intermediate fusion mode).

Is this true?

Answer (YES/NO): NO